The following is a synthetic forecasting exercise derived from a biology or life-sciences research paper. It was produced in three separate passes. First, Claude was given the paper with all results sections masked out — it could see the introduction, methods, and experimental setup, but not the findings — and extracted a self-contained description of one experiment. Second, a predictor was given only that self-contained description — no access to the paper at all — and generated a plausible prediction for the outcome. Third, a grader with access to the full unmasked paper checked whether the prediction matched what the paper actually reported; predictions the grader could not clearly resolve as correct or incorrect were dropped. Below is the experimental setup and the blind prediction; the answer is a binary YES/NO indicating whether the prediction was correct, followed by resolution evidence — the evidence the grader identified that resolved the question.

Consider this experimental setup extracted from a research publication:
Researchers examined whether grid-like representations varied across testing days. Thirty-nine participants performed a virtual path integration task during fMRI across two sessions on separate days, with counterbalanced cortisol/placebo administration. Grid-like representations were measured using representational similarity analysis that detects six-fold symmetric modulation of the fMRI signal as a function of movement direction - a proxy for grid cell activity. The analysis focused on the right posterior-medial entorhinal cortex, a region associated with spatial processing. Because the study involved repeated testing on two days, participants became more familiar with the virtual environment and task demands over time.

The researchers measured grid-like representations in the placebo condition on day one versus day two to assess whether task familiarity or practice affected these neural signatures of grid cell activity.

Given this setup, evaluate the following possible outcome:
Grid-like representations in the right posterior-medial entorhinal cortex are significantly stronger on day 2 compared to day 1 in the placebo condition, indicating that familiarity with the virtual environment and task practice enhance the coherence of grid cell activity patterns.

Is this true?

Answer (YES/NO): NO